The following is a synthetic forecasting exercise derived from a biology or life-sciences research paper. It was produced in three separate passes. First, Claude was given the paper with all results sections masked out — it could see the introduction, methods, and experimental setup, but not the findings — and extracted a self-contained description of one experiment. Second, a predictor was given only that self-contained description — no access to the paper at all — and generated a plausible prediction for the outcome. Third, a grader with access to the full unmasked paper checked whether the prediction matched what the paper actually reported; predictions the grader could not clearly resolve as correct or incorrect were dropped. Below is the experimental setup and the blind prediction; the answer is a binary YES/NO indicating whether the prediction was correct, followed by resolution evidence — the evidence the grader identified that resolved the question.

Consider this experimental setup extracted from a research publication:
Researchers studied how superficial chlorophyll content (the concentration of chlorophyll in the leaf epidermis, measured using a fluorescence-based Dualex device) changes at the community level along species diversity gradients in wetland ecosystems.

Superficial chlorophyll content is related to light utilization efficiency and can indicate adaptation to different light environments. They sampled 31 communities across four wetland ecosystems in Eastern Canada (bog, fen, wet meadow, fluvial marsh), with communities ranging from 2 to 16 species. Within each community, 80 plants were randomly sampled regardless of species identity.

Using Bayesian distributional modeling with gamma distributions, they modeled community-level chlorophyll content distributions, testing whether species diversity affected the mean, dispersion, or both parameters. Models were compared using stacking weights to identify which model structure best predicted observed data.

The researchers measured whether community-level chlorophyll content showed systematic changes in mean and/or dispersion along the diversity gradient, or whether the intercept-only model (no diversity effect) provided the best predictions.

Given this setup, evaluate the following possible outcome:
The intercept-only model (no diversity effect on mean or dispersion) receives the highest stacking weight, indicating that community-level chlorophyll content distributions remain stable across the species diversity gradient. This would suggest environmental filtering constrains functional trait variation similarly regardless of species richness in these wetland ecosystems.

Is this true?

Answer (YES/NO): NO